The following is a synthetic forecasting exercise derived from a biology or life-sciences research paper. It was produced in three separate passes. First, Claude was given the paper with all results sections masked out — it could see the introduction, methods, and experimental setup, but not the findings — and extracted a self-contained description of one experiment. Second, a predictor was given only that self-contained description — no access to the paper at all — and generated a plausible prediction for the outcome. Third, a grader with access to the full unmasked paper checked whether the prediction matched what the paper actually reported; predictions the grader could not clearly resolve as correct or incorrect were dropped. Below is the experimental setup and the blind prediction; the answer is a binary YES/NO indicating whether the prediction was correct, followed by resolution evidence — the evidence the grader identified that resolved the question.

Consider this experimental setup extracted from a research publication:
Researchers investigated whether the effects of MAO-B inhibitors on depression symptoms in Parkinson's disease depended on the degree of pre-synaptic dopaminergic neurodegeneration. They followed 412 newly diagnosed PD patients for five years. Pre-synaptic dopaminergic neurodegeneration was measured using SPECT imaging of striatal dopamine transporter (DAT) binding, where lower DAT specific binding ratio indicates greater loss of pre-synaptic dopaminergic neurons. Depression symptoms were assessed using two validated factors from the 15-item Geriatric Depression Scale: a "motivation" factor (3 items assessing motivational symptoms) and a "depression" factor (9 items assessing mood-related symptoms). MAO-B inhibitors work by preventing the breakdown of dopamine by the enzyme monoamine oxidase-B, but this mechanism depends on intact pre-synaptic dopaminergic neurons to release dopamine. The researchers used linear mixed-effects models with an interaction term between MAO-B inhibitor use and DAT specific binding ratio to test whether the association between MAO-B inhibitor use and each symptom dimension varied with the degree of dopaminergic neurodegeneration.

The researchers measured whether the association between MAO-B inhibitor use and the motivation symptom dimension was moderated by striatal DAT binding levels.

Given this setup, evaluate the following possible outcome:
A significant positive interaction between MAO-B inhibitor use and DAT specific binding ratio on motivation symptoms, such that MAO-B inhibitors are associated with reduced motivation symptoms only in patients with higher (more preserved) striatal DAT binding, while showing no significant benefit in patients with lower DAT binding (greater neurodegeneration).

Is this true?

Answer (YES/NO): NO